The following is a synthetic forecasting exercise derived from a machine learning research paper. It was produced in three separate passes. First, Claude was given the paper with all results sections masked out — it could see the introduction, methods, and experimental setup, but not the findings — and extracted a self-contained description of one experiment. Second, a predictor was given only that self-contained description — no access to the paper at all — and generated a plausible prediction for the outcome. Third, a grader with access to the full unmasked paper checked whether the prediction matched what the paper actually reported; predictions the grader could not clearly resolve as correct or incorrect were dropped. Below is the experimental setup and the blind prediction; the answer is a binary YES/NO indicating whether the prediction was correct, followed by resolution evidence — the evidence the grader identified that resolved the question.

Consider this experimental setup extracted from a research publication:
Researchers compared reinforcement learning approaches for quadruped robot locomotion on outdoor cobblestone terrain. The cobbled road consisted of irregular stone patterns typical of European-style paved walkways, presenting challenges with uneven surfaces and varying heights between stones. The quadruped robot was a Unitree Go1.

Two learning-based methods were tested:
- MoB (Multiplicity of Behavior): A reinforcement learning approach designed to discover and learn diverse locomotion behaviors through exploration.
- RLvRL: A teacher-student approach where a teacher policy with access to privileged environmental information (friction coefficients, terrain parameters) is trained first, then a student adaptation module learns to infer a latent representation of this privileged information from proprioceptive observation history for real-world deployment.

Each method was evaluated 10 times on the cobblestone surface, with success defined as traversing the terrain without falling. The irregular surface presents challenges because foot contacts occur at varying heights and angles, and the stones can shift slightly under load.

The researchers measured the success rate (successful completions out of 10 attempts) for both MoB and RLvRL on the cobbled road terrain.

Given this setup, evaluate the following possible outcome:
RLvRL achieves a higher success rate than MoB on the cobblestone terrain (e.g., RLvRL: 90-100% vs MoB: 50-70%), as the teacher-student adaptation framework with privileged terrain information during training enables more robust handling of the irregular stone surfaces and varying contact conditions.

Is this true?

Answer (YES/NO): NO